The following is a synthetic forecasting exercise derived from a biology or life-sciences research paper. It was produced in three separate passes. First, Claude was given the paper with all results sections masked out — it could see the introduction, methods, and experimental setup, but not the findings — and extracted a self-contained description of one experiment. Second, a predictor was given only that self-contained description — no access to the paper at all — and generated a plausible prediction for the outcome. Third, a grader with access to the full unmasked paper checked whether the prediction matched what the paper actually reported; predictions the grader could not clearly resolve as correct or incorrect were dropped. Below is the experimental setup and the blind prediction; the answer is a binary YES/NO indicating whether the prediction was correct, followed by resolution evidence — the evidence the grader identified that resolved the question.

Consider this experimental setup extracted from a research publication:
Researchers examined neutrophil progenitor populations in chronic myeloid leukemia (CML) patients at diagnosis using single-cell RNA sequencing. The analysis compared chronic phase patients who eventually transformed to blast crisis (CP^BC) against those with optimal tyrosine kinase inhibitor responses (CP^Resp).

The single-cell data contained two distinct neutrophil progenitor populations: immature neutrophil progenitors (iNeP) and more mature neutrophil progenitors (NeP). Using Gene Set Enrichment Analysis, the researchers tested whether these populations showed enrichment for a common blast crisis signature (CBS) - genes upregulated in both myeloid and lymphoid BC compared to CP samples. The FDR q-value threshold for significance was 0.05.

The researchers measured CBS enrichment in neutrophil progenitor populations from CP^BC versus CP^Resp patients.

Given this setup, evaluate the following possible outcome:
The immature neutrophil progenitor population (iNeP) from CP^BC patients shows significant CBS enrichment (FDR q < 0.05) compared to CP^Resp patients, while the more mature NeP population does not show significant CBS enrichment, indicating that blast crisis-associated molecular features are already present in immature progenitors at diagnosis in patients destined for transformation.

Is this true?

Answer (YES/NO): NO